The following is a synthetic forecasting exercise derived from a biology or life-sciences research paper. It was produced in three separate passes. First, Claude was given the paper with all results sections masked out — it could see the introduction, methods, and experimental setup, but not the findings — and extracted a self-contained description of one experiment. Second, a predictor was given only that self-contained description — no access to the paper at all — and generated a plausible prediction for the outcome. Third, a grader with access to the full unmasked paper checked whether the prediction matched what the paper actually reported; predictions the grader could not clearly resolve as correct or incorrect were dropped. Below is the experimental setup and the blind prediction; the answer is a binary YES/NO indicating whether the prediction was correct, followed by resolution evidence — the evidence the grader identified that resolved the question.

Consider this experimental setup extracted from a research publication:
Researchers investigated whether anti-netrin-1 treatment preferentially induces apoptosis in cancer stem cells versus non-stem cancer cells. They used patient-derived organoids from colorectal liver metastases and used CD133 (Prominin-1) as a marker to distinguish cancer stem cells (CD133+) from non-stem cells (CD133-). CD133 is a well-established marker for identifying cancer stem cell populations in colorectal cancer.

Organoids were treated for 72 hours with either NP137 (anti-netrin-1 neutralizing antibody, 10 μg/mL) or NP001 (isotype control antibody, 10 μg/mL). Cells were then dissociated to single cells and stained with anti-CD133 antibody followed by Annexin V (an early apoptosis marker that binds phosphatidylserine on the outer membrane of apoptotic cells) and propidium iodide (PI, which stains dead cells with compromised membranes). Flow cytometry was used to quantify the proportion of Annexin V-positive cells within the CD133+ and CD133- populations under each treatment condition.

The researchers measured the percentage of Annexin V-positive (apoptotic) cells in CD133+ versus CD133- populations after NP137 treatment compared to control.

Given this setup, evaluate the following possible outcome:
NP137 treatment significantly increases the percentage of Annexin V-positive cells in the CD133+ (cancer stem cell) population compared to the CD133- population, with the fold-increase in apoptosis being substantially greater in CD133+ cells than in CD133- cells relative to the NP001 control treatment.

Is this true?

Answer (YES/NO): YES